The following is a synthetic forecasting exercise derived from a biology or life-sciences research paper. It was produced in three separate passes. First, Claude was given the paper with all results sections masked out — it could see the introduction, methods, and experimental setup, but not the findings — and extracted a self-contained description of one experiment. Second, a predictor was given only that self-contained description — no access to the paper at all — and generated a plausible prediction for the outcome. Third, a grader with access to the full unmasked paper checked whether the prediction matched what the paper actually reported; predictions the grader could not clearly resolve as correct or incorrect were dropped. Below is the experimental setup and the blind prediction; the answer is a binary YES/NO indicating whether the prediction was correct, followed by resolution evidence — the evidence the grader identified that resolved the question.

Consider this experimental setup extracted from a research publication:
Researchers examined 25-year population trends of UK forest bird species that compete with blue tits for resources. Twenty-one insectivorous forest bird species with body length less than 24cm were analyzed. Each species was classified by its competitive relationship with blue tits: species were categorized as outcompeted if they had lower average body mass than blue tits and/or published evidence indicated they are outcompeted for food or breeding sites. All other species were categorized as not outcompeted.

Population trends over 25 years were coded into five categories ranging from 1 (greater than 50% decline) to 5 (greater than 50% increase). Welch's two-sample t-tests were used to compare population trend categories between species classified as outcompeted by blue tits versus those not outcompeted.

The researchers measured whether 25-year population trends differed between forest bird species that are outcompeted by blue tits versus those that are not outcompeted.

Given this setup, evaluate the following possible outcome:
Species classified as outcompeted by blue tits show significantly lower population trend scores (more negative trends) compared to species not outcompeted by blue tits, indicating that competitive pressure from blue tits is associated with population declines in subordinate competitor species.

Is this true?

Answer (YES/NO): YES